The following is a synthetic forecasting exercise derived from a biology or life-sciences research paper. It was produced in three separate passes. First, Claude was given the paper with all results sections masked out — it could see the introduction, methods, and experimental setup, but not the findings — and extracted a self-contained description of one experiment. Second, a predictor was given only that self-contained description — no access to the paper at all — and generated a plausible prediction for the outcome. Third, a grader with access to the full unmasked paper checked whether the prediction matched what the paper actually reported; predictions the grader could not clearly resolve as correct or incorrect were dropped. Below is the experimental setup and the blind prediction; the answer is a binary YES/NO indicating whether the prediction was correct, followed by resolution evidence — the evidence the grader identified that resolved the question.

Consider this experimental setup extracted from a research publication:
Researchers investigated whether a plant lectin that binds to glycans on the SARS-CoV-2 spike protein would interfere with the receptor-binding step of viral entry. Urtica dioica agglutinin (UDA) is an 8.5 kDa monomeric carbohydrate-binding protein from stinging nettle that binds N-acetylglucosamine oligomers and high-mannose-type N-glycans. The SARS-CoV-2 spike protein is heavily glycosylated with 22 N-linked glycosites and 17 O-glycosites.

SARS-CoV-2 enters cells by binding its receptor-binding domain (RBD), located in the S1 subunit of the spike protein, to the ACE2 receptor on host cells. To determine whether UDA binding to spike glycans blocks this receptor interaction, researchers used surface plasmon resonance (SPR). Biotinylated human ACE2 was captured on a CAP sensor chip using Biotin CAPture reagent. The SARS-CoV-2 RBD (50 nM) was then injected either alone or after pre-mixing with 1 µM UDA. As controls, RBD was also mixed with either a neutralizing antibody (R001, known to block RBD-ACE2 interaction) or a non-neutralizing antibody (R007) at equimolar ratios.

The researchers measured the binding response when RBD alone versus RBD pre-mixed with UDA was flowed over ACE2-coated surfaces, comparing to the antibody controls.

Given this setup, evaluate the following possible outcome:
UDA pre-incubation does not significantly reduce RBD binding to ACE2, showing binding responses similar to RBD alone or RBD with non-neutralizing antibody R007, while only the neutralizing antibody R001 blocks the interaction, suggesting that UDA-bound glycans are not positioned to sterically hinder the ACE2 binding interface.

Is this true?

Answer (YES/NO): YES